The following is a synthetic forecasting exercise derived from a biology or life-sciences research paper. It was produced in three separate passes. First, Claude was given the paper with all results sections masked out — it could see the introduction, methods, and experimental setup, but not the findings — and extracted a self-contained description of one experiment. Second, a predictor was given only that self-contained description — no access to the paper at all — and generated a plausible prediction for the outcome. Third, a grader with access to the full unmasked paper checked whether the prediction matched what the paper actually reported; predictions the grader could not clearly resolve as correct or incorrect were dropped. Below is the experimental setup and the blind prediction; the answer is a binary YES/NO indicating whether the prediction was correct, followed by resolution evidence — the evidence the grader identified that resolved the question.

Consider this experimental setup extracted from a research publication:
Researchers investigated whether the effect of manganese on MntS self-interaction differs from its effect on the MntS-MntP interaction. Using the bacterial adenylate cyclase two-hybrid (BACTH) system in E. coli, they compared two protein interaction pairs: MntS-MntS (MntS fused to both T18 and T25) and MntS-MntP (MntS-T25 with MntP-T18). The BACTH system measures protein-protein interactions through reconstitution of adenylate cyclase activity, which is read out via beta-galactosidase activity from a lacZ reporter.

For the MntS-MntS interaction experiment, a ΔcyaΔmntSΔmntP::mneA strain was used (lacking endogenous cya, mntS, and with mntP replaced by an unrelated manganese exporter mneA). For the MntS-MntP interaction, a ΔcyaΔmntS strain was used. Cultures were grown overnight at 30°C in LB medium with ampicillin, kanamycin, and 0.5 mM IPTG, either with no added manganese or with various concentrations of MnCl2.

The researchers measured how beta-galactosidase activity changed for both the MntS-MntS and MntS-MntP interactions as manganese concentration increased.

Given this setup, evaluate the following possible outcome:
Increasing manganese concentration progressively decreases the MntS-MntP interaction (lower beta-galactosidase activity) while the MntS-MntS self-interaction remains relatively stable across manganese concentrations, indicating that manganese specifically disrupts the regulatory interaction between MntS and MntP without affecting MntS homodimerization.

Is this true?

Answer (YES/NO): NO